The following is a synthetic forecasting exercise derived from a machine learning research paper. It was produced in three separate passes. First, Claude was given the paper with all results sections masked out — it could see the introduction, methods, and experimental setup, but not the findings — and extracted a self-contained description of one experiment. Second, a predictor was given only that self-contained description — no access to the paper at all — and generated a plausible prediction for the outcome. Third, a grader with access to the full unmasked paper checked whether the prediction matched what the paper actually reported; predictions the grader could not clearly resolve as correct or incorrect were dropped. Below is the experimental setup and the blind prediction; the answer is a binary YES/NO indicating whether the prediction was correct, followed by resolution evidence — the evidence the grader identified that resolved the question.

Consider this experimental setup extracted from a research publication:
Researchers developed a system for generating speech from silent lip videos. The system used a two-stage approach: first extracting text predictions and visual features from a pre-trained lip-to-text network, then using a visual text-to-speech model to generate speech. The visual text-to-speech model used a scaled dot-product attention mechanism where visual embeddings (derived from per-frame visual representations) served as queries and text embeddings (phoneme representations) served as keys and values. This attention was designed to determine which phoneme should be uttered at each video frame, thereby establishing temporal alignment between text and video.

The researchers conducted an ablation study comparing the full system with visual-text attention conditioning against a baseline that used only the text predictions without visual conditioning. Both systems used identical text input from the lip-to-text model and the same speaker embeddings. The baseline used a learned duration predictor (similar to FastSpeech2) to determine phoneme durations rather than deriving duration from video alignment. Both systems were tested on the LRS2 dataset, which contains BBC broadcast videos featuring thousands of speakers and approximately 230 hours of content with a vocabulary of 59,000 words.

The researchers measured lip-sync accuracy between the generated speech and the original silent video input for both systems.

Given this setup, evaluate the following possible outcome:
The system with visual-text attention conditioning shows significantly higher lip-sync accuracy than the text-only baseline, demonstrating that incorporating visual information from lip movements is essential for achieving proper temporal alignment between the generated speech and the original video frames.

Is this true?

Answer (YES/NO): YES